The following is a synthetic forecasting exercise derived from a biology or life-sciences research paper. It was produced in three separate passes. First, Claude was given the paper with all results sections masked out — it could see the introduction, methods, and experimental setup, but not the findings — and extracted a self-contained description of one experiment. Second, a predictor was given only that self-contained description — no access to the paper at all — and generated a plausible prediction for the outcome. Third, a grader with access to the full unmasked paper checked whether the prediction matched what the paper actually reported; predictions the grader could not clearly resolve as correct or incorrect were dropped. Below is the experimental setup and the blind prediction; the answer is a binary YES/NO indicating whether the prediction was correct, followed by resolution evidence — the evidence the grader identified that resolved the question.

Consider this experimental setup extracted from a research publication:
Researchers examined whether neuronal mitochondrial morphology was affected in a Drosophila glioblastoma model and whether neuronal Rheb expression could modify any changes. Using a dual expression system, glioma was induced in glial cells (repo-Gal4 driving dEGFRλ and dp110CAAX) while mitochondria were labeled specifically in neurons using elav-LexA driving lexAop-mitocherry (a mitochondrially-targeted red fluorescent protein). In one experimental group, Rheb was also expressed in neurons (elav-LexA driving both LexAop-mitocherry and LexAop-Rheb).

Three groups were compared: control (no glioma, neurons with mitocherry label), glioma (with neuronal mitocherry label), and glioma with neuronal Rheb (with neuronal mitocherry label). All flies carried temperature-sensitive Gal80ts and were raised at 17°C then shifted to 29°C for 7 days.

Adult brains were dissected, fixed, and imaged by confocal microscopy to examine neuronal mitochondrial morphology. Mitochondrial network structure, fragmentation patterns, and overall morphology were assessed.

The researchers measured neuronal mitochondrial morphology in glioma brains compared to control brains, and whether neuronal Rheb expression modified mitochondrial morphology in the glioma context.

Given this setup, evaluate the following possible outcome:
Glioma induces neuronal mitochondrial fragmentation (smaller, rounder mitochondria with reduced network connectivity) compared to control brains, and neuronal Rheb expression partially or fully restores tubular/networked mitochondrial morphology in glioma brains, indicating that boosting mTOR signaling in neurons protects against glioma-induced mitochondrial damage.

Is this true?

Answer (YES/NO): NO